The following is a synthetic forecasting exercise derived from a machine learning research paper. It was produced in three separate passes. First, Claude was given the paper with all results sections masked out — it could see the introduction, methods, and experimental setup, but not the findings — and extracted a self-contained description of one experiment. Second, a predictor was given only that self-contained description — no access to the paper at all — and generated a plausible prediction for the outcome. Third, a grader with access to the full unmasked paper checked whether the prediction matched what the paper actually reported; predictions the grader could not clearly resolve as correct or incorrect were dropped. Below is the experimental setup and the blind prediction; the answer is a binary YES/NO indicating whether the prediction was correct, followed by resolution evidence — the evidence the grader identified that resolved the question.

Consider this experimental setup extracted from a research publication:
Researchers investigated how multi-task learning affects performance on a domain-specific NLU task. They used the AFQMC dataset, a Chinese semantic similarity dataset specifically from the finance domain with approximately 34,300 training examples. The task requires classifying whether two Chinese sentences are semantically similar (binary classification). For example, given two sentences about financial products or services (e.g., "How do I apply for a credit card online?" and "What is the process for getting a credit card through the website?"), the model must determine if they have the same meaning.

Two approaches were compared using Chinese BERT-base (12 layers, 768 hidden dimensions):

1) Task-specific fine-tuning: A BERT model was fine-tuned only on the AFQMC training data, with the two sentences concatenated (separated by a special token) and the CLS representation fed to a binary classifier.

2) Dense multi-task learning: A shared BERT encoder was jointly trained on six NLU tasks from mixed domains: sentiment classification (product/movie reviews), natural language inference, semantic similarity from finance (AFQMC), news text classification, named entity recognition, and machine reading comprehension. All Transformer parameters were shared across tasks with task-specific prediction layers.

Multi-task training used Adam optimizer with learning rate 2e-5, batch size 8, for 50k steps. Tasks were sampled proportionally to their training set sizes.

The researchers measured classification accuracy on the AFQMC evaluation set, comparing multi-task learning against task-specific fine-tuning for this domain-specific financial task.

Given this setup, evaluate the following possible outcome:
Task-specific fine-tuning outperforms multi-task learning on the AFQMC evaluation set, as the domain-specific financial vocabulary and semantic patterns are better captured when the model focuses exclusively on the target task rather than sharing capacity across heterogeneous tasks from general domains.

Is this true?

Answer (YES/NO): YES